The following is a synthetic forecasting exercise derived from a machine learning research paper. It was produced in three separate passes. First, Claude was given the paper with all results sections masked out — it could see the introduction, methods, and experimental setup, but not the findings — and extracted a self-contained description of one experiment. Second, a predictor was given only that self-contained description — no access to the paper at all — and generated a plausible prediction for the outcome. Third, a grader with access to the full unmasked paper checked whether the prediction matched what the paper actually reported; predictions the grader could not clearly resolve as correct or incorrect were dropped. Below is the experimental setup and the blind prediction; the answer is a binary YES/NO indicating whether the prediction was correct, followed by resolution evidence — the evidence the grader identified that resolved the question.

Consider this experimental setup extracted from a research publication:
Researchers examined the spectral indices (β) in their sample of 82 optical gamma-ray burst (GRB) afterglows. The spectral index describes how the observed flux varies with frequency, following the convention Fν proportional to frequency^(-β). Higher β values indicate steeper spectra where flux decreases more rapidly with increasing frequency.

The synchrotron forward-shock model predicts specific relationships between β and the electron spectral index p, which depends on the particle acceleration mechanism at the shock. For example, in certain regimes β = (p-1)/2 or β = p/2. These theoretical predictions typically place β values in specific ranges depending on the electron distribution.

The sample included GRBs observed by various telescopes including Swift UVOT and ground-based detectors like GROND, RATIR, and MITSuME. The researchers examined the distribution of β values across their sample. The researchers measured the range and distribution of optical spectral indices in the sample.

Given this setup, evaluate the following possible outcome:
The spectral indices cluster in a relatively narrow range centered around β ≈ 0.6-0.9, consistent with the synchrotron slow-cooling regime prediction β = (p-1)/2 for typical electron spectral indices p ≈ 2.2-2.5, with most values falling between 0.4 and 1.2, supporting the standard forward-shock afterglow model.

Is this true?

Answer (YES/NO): NO